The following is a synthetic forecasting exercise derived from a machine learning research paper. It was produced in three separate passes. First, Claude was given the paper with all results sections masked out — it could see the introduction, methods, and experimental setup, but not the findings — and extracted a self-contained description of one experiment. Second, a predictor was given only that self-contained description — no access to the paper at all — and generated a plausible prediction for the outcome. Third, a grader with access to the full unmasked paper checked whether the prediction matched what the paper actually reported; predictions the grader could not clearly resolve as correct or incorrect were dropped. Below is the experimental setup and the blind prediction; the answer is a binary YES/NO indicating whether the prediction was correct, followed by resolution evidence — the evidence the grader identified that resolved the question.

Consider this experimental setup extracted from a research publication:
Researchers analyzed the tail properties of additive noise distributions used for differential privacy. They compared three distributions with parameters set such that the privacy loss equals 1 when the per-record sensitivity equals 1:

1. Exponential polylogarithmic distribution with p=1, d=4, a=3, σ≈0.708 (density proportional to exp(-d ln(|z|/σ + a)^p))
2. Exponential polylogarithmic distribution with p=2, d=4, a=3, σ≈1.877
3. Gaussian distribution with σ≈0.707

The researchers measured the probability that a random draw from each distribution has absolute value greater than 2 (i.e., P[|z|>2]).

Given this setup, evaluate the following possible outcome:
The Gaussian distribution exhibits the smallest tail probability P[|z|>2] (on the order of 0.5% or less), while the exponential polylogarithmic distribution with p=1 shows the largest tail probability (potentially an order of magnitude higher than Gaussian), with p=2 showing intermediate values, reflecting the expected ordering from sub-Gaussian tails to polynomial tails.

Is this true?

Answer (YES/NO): YES